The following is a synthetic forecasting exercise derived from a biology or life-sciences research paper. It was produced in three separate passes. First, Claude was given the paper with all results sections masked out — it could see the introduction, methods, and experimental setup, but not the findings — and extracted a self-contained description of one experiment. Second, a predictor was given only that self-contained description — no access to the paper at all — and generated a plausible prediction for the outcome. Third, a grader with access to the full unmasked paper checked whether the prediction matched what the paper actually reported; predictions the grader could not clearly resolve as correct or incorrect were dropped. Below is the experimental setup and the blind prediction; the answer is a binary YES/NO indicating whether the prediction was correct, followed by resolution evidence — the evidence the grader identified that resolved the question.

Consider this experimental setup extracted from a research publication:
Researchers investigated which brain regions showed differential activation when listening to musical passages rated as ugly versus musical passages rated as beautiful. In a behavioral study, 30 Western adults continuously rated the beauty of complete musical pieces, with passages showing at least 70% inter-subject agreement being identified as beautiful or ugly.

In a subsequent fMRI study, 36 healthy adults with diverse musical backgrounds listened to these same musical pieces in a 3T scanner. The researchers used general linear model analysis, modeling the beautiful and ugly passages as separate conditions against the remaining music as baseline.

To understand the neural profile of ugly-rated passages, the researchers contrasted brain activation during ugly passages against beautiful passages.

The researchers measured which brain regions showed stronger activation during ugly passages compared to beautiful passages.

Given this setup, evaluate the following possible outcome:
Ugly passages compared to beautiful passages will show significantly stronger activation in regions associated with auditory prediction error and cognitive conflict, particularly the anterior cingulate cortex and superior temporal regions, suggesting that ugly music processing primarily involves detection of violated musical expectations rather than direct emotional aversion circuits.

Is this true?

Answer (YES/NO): NO